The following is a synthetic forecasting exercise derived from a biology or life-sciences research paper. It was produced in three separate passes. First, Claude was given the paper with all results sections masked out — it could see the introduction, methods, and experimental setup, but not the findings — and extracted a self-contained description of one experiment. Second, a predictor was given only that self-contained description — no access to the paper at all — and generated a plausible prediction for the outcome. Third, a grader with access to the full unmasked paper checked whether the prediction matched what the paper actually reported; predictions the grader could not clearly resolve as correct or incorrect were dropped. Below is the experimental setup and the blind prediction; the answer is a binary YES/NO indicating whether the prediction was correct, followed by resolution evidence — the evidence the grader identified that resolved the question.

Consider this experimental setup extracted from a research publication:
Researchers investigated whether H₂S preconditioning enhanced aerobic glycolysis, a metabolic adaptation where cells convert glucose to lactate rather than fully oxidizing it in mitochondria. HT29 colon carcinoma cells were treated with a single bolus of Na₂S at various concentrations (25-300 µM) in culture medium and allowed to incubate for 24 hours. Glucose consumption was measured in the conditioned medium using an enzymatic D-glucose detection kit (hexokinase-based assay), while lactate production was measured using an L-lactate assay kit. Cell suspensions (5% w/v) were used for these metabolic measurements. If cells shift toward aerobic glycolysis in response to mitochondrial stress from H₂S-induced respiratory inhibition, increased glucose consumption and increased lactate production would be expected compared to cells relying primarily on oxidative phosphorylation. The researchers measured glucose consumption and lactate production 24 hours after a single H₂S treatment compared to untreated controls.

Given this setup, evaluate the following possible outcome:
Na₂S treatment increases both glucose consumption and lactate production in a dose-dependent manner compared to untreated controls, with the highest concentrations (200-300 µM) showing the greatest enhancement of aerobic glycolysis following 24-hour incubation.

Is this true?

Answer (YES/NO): YES